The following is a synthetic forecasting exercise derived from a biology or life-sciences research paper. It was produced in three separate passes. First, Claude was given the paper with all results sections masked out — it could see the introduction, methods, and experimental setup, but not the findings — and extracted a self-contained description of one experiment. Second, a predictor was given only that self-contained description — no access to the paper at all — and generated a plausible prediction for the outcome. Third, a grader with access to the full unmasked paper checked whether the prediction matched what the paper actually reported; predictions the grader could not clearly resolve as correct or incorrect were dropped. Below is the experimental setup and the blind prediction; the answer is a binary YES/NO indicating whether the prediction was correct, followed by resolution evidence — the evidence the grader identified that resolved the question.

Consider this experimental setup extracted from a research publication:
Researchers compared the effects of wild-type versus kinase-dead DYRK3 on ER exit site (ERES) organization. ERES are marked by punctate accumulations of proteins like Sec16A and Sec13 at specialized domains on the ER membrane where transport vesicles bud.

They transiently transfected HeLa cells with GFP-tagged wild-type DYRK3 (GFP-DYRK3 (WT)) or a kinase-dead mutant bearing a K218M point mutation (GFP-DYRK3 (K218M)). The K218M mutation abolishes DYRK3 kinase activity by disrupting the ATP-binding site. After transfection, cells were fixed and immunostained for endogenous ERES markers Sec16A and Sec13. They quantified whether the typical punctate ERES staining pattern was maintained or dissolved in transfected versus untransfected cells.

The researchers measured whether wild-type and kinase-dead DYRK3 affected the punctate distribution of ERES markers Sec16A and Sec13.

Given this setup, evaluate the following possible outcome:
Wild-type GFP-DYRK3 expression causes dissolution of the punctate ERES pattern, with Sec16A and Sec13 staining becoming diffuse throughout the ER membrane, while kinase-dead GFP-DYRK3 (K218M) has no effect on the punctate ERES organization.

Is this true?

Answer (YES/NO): NO